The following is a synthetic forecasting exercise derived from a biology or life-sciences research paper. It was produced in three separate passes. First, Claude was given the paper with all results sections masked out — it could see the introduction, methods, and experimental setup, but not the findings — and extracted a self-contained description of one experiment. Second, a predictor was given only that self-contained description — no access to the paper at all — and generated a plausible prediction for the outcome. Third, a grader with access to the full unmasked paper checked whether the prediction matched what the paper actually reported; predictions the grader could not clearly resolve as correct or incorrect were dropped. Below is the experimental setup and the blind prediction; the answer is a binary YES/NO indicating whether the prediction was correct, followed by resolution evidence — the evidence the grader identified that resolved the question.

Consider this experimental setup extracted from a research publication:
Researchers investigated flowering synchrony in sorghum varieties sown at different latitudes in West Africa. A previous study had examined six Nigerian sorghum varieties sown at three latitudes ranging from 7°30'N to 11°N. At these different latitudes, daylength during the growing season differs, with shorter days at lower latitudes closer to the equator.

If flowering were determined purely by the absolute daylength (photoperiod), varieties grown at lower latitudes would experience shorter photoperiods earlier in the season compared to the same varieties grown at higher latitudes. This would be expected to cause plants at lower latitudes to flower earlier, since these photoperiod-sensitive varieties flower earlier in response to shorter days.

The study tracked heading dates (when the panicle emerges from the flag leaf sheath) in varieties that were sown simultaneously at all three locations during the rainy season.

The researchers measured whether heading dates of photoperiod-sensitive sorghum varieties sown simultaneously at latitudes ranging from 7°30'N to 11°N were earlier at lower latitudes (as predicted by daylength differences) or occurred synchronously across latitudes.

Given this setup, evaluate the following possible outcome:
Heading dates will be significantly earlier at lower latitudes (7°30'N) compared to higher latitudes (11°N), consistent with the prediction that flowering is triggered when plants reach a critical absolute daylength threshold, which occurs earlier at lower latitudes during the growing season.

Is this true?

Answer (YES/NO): NO